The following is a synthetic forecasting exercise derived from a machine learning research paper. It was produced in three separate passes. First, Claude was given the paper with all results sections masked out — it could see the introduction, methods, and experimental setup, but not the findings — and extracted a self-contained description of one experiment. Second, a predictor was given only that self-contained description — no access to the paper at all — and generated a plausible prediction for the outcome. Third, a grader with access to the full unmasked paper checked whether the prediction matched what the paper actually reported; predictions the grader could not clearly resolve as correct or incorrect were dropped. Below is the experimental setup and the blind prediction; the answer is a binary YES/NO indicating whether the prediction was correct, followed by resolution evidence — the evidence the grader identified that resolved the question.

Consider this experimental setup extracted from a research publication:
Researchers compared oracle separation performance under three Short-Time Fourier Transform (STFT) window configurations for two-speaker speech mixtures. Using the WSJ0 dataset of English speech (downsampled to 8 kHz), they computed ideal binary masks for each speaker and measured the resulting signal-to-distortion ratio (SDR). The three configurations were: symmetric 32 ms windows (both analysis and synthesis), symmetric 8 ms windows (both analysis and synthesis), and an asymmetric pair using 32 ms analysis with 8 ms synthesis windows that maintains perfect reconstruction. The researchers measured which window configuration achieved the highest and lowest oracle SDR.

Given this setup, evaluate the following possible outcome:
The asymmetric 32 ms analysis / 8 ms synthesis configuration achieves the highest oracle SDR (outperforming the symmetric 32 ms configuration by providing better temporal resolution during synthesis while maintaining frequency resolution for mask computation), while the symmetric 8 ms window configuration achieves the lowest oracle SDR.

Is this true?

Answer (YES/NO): NO